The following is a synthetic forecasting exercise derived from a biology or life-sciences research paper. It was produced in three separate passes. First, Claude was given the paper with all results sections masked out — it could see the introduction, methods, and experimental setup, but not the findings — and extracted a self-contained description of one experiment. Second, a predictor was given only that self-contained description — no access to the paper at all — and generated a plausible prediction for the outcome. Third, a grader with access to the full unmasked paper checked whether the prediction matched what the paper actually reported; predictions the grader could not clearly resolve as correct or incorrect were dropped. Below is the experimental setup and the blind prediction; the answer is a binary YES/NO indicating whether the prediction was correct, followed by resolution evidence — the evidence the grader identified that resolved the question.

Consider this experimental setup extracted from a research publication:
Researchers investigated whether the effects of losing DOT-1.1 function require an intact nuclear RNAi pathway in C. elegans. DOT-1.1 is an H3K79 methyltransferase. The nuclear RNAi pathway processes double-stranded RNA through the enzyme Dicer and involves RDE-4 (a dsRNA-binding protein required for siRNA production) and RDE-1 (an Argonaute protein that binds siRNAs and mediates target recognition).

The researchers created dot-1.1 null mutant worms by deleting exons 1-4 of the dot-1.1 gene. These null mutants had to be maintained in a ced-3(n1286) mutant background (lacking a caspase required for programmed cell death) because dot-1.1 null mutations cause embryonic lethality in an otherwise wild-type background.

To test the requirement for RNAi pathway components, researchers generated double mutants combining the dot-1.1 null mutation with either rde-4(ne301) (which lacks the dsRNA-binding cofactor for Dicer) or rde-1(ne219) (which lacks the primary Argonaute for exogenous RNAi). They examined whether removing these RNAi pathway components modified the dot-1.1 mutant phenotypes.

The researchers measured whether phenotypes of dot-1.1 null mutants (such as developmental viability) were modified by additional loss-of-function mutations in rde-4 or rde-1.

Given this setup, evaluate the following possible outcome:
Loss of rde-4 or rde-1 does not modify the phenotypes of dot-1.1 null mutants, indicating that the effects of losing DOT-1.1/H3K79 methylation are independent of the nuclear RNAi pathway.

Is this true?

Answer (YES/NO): NO